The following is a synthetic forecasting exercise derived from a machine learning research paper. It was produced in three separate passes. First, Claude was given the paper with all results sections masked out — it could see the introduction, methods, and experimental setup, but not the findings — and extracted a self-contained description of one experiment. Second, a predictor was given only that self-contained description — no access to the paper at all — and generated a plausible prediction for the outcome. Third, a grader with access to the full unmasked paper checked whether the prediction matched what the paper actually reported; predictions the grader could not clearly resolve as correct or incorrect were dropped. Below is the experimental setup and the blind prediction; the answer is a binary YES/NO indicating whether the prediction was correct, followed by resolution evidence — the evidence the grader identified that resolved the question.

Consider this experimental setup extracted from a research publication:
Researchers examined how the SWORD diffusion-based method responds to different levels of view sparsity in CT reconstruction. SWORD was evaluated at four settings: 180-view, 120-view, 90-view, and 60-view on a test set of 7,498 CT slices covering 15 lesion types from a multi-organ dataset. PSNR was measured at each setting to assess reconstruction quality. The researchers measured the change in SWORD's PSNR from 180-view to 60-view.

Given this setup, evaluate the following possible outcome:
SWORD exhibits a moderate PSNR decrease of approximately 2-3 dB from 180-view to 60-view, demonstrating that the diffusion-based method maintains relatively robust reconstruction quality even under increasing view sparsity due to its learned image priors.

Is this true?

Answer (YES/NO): NO